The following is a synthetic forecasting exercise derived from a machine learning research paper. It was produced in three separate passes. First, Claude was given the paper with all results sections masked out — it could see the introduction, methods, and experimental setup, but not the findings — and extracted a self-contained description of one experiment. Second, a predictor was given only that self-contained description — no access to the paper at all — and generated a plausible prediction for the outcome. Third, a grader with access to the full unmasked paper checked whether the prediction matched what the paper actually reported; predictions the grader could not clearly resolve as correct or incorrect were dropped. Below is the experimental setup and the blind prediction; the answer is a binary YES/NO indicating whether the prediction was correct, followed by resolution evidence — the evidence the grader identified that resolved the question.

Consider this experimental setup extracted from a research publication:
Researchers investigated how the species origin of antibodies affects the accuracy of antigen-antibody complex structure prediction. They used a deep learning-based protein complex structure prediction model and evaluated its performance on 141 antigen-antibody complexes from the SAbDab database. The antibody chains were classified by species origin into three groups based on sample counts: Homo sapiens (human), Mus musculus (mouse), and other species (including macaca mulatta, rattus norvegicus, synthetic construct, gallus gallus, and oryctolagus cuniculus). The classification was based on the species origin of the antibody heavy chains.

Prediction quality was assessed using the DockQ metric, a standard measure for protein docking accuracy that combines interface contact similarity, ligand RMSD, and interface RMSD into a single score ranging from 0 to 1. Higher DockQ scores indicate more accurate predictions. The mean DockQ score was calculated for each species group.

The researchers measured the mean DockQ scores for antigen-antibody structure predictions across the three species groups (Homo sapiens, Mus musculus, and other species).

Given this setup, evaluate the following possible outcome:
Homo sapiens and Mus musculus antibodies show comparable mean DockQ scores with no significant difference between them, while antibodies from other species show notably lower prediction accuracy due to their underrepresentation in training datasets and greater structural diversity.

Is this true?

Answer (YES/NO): YES